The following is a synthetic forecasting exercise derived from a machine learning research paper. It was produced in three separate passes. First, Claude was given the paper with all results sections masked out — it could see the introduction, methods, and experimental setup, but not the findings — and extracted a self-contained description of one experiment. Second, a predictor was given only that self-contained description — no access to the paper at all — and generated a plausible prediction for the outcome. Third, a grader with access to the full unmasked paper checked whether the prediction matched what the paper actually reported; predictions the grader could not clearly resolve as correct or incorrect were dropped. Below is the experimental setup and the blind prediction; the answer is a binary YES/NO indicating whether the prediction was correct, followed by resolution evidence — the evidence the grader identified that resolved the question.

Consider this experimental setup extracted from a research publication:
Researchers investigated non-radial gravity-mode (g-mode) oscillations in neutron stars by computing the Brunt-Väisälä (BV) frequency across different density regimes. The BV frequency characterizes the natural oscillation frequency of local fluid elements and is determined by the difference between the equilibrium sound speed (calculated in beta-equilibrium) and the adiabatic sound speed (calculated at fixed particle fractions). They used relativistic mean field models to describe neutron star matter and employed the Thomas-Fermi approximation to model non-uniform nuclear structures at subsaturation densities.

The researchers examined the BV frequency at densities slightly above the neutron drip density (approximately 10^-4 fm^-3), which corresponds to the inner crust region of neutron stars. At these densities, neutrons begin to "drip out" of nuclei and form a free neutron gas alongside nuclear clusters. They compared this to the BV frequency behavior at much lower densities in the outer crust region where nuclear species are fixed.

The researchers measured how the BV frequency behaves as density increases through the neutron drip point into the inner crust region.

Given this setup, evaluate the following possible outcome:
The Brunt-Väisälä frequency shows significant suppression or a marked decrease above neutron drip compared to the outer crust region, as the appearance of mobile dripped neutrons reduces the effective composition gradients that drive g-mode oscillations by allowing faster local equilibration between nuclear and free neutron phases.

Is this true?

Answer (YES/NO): NO